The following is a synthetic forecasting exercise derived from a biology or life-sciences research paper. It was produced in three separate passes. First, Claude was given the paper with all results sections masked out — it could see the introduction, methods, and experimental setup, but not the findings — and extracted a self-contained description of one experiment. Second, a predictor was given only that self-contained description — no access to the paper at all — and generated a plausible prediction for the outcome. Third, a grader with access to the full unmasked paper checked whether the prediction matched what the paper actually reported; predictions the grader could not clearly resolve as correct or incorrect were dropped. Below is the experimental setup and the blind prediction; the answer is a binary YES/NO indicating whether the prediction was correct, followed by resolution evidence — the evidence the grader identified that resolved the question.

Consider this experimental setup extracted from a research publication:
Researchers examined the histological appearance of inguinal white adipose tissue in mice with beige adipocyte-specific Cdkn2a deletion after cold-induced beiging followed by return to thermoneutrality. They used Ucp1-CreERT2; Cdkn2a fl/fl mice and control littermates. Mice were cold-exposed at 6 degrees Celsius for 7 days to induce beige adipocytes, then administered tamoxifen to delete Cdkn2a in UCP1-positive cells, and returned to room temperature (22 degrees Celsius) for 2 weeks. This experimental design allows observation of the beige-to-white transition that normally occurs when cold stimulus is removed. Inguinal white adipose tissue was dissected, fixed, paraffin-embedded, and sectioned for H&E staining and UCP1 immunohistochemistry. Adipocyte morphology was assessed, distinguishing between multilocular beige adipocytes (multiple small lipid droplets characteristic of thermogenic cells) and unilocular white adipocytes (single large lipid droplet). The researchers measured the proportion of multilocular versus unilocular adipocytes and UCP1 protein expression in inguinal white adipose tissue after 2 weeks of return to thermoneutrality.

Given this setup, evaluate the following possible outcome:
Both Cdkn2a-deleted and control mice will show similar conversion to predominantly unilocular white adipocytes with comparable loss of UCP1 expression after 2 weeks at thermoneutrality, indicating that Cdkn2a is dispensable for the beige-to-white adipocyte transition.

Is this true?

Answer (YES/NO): NO